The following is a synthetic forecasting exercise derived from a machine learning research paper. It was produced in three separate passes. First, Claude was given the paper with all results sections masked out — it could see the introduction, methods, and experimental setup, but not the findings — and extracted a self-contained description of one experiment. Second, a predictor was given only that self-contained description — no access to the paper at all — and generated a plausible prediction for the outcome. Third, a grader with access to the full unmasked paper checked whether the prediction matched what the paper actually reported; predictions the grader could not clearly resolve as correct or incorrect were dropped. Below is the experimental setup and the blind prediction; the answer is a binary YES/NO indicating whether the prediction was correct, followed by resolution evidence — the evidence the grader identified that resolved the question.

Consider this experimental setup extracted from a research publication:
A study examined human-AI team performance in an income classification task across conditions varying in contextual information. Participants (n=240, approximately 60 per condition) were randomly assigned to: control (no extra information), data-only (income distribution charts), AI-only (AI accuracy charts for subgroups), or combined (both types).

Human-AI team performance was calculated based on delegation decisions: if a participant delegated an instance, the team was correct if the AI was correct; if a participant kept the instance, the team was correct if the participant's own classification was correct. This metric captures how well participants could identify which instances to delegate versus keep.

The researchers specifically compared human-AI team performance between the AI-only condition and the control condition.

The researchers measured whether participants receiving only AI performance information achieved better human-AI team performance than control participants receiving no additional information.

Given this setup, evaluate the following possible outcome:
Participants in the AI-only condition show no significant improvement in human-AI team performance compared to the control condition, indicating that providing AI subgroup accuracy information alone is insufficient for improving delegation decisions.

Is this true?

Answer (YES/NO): YES